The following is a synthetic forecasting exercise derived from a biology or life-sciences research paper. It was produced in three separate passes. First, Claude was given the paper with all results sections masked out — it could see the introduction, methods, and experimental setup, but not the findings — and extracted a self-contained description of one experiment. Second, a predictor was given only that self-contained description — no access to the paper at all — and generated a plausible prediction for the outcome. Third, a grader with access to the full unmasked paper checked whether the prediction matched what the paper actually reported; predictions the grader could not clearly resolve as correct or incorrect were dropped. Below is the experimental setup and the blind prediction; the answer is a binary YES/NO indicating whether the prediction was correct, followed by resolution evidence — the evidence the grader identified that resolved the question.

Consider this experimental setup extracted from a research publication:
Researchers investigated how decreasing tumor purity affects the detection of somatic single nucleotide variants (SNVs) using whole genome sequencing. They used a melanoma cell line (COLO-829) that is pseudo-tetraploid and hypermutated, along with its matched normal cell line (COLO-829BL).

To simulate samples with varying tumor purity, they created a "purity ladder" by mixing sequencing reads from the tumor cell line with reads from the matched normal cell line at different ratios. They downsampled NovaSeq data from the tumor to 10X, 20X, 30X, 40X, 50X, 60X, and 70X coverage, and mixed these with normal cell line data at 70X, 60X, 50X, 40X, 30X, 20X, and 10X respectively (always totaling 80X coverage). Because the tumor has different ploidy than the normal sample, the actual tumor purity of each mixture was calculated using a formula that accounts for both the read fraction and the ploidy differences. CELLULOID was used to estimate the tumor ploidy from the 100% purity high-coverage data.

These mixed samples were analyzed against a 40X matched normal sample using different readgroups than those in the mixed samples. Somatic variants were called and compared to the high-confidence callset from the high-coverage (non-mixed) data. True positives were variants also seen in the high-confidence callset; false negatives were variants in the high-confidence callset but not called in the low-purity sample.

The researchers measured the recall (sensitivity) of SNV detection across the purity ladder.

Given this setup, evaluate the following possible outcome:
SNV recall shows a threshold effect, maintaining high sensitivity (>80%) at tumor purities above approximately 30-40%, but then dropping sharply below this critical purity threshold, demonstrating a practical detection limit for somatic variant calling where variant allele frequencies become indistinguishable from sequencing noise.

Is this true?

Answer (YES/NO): NO